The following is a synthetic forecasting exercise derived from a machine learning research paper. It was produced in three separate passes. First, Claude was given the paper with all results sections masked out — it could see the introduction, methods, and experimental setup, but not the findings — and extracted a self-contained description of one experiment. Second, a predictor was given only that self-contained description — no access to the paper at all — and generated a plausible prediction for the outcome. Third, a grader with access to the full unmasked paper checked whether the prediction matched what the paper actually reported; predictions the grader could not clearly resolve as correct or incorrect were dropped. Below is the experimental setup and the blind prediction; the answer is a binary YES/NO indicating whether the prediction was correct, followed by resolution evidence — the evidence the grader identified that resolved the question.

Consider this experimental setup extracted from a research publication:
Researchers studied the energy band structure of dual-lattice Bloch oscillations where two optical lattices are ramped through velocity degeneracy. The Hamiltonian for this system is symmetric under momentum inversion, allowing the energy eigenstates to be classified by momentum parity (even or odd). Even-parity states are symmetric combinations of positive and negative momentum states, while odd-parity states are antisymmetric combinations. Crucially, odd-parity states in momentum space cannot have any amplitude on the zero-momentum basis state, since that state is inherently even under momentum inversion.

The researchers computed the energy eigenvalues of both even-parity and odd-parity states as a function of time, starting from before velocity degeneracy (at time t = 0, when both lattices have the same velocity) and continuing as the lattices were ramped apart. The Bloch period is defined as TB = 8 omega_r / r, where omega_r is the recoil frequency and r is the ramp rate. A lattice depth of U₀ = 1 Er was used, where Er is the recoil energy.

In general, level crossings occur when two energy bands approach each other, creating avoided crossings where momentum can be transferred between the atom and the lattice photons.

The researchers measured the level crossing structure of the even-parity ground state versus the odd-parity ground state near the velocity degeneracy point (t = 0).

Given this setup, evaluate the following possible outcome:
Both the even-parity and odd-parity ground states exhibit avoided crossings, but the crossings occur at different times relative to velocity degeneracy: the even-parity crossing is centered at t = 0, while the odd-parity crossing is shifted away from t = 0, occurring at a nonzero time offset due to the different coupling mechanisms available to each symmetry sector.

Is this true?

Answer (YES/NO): NO